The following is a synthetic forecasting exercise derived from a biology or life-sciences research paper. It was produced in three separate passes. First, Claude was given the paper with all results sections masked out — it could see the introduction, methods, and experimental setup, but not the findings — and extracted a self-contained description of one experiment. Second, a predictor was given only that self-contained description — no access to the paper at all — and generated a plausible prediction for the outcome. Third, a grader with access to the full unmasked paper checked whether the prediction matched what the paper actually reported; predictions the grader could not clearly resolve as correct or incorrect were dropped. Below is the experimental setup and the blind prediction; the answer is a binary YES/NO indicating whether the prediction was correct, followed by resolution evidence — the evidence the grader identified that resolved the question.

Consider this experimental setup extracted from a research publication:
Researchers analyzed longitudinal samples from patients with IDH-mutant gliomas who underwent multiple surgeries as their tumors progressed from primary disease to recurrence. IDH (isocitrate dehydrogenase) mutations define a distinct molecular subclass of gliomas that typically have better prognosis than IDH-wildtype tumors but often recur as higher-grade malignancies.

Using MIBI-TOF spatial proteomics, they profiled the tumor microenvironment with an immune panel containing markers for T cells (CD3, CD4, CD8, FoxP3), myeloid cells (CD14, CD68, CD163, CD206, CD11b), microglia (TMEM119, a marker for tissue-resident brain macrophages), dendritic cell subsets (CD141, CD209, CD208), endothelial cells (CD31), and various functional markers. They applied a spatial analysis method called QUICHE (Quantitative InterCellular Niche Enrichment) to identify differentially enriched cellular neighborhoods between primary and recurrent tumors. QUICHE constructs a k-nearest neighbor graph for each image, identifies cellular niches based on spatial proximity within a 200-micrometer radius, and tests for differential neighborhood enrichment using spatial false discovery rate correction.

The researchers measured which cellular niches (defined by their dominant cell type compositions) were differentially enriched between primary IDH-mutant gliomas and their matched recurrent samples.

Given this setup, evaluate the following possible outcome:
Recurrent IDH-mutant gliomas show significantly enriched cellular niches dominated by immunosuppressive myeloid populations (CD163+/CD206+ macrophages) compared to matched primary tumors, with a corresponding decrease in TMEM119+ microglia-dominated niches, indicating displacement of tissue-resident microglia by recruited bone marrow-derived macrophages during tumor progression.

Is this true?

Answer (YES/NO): NO